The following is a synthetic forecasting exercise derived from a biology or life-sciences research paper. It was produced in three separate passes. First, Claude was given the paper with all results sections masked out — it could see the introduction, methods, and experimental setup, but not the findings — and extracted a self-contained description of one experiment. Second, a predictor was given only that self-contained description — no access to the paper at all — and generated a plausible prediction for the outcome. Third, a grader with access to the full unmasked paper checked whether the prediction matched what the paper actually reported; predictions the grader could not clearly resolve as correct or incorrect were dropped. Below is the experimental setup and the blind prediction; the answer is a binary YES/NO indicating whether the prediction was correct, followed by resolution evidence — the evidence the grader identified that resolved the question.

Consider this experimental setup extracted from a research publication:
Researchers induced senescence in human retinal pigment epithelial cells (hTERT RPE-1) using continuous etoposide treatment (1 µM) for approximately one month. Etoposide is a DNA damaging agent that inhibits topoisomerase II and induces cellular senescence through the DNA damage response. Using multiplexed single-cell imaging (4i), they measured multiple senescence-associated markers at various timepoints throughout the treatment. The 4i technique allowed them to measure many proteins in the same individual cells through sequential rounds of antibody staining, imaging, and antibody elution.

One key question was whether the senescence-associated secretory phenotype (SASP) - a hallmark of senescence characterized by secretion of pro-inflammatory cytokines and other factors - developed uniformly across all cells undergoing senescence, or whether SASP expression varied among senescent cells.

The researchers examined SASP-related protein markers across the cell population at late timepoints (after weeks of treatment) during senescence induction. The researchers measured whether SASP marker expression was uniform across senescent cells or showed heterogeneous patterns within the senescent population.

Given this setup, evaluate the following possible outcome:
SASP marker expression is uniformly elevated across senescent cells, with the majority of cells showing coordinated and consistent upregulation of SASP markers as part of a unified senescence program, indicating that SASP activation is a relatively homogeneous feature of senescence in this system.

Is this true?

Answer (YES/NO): NO